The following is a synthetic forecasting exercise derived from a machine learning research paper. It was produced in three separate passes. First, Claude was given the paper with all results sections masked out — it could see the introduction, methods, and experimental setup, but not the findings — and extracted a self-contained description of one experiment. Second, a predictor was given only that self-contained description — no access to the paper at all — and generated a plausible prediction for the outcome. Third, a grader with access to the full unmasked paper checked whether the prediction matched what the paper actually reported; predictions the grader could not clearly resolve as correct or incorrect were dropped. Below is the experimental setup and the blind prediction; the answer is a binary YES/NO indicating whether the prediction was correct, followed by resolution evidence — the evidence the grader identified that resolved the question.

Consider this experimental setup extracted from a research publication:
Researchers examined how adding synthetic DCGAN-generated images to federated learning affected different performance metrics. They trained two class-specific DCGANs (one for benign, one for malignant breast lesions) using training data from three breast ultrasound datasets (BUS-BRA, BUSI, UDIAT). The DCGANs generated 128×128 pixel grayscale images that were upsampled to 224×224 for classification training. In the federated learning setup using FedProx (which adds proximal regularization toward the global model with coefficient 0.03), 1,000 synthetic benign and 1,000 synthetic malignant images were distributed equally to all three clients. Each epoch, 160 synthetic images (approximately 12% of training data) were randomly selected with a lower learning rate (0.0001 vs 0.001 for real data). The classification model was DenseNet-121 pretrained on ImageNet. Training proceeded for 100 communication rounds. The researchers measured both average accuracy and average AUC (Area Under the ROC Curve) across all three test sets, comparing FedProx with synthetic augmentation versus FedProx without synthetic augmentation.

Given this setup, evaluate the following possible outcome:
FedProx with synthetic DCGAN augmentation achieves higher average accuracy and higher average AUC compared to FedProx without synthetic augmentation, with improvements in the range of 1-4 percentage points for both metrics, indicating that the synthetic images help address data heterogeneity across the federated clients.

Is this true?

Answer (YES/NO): NO